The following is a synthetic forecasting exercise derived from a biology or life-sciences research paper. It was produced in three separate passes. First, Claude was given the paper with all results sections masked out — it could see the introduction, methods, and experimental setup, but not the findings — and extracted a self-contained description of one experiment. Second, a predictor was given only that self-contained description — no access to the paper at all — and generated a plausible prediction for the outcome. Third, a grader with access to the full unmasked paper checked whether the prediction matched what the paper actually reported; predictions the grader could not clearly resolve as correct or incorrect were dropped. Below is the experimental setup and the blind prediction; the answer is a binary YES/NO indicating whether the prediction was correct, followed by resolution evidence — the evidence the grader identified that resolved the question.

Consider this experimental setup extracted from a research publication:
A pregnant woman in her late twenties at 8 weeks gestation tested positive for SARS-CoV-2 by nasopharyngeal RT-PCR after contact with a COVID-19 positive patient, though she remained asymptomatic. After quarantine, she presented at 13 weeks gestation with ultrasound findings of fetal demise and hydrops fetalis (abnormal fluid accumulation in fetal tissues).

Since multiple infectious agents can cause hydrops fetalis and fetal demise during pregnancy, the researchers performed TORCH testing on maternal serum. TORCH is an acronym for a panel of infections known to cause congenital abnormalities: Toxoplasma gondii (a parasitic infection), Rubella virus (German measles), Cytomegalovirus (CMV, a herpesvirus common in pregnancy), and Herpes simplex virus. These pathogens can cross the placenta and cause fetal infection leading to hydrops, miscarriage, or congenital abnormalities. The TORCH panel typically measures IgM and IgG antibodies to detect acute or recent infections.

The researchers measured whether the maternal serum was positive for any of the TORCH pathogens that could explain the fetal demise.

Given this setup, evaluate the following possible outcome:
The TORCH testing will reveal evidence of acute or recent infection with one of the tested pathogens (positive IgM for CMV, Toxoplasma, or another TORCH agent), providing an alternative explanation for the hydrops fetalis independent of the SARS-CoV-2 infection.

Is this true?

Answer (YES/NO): NO